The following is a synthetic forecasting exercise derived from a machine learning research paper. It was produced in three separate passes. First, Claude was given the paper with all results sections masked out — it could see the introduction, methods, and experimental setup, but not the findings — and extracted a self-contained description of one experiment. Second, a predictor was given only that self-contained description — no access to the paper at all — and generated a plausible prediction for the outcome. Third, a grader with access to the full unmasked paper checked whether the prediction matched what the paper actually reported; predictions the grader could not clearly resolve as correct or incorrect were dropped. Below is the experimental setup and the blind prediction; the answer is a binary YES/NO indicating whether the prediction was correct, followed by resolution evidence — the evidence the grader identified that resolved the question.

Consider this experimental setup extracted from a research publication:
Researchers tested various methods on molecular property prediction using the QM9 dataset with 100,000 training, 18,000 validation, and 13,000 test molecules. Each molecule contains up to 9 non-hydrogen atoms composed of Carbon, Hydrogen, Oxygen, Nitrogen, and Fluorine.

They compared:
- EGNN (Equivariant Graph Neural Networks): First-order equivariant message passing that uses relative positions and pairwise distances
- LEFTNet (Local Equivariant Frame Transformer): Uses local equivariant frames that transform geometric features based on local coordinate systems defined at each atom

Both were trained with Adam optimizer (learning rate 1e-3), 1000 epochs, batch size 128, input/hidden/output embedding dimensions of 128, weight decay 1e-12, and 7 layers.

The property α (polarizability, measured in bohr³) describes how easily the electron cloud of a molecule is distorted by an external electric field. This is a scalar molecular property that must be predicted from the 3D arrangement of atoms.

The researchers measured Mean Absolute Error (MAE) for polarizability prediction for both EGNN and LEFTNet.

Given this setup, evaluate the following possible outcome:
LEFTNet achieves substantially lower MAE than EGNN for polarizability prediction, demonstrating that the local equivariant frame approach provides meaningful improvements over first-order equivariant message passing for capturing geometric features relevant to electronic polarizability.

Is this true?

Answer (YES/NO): YES